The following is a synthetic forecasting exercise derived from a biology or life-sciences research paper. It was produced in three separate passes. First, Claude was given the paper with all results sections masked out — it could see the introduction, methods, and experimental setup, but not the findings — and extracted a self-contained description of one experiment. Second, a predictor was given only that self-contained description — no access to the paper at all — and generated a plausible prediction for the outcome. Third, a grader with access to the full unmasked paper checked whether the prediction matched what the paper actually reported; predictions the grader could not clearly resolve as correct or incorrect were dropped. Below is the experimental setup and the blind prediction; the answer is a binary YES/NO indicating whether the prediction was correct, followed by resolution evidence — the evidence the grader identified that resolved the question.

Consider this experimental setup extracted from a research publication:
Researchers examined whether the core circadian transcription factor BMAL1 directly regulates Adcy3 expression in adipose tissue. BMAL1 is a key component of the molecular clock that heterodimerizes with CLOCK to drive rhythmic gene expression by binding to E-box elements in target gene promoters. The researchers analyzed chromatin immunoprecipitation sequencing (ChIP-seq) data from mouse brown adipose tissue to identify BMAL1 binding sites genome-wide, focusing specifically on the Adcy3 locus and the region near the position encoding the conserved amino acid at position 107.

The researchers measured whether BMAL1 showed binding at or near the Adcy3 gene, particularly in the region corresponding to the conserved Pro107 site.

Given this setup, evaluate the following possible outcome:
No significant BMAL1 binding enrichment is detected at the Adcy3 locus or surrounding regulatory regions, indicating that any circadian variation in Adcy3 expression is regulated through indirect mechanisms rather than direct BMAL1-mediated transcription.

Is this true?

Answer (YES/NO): NO